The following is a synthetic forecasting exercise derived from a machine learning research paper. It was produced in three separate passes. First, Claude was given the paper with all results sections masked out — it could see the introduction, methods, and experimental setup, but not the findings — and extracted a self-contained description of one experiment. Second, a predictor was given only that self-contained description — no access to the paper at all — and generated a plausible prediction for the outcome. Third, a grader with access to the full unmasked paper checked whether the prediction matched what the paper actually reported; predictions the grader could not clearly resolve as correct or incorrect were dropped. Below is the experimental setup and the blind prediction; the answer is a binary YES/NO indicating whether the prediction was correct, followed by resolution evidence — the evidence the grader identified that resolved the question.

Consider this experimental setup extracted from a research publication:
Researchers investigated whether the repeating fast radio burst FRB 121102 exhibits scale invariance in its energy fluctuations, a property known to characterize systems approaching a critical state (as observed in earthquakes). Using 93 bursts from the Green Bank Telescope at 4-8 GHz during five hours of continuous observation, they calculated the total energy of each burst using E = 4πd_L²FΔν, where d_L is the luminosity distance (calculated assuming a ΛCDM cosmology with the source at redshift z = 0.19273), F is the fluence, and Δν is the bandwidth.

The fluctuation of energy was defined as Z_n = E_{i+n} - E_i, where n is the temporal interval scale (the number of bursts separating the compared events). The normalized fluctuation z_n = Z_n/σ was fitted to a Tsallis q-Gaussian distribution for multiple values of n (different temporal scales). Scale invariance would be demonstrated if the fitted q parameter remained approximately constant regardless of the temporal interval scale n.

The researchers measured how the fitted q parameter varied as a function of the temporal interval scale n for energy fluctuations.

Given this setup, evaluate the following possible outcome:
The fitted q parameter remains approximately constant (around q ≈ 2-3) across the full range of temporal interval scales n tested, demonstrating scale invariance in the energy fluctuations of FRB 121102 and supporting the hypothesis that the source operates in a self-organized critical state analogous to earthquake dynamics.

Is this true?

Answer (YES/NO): YES